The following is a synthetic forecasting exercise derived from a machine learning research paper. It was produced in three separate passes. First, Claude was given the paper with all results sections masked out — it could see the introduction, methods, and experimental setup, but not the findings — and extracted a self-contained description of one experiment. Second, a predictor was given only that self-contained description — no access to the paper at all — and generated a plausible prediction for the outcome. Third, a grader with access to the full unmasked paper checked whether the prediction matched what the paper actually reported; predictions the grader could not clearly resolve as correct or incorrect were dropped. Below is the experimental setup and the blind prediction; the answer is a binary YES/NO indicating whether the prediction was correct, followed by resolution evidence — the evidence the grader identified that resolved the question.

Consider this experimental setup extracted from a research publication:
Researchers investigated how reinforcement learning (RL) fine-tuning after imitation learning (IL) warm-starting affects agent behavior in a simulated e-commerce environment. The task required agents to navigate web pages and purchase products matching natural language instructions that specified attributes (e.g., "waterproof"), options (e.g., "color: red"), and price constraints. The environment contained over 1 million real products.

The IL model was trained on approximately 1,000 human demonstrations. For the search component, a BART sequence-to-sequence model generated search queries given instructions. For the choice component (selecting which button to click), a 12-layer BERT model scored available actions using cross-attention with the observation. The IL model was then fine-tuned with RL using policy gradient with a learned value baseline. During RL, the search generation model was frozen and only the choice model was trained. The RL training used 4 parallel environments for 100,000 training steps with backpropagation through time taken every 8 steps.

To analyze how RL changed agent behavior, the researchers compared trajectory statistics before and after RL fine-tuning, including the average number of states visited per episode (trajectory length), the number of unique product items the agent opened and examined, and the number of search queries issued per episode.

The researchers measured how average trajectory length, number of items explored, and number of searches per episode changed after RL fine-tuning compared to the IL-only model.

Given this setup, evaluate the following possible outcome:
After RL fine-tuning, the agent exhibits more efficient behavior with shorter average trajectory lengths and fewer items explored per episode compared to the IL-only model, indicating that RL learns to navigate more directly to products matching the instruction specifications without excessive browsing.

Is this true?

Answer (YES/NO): NO